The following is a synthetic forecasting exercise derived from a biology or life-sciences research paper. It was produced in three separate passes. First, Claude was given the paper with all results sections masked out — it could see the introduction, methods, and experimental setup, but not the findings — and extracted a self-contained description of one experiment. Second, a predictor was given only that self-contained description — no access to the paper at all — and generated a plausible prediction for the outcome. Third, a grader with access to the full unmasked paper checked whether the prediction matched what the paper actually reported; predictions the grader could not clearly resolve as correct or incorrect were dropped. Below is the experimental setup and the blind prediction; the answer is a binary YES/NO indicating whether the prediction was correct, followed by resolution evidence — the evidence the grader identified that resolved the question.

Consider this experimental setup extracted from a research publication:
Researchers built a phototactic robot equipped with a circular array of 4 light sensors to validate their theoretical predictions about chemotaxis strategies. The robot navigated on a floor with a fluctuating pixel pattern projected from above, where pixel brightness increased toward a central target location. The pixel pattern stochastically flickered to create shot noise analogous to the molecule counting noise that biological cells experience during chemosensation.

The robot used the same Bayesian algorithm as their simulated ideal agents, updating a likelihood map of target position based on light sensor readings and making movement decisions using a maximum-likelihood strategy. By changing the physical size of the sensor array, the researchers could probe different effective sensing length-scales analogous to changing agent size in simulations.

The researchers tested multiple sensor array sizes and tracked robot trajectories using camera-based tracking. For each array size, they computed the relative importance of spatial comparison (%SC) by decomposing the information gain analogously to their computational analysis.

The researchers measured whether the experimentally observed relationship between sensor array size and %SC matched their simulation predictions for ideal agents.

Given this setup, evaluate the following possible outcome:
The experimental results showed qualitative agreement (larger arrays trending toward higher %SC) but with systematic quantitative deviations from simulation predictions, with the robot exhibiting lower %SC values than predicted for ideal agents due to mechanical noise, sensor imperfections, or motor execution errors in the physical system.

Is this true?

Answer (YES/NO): NO